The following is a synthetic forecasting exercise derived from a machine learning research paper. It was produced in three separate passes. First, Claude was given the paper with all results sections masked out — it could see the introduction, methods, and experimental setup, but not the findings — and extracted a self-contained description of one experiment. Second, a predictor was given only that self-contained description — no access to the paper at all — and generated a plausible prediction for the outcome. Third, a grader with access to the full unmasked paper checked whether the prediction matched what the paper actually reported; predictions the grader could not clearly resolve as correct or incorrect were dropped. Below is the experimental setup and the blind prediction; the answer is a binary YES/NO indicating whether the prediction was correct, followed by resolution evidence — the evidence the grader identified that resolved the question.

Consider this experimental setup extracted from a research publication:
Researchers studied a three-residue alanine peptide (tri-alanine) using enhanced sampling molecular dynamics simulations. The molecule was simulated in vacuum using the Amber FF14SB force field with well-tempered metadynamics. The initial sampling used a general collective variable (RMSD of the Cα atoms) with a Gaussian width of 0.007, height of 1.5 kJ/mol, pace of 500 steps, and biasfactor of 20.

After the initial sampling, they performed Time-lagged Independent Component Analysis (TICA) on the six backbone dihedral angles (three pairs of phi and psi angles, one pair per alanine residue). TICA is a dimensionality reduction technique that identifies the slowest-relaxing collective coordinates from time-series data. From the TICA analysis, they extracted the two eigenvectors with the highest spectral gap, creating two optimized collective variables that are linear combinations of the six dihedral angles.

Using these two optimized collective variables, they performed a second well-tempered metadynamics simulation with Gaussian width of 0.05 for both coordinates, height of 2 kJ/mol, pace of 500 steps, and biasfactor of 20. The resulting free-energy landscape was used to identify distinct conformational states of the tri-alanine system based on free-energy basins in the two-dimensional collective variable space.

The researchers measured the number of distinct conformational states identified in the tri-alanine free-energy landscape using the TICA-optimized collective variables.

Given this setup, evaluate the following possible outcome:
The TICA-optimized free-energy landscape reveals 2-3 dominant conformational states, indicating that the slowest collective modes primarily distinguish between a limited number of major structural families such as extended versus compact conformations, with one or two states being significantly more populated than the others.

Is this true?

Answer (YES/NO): NO